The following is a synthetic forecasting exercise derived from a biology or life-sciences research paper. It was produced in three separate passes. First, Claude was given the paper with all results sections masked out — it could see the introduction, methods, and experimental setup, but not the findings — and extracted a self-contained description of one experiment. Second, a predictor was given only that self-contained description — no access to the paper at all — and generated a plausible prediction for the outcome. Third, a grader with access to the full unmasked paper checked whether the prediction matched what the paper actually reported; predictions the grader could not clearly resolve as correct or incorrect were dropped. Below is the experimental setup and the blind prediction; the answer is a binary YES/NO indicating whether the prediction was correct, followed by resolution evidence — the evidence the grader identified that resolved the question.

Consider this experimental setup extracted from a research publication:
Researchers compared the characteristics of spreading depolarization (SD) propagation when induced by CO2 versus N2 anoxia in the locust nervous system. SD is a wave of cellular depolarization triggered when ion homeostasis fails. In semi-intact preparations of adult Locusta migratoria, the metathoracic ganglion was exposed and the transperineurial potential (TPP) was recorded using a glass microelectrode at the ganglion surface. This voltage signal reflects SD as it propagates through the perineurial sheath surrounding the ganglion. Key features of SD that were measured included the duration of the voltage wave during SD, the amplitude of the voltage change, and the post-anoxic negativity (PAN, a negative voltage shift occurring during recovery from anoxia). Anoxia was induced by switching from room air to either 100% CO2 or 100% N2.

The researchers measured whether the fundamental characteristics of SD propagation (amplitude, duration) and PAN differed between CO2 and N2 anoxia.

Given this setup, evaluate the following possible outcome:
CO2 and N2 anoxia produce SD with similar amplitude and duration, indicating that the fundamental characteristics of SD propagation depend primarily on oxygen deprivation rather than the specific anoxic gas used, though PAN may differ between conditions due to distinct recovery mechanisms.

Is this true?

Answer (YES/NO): NO